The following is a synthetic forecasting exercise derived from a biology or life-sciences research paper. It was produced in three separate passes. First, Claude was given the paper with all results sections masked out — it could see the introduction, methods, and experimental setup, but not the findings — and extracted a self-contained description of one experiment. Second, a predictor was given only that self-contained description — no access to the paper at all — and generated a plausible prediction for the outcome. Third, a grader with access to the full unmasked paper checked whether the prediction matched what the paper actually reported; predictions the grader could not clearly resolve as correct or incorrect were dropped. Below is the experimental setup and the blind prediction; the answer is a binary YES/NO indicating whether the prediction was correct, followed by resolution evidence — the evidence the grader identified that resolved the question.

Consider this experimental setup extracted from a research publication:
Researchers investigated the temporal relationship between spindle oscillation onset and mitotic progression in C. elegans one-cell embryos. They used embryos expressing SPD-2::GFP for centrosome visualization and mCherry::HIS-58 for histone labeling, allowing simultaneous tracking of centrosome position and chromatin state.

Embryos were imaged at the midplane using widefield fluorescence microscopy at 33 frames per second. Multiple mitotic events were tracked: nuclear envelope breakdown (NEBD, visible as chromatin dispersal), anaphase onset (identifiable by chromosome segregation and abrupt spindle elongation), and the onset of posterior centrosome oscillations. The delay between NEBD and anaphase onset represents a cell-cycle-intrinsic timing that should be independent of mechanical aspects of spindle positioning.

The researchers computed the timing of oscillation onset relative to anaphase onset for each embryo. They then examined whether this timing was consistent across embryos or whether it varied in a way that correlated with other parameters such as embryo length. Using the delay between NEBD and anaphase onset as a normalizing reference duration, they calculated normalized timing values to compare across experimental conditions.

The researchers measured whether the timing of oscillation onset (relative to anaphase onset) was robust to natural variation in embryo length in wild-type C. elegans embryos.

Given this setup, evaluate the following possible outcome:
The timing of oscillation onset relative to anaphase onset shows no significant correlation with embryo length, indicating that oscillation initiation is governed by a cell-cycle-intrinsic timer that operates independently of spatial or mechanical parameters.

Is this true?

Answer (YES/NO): NO